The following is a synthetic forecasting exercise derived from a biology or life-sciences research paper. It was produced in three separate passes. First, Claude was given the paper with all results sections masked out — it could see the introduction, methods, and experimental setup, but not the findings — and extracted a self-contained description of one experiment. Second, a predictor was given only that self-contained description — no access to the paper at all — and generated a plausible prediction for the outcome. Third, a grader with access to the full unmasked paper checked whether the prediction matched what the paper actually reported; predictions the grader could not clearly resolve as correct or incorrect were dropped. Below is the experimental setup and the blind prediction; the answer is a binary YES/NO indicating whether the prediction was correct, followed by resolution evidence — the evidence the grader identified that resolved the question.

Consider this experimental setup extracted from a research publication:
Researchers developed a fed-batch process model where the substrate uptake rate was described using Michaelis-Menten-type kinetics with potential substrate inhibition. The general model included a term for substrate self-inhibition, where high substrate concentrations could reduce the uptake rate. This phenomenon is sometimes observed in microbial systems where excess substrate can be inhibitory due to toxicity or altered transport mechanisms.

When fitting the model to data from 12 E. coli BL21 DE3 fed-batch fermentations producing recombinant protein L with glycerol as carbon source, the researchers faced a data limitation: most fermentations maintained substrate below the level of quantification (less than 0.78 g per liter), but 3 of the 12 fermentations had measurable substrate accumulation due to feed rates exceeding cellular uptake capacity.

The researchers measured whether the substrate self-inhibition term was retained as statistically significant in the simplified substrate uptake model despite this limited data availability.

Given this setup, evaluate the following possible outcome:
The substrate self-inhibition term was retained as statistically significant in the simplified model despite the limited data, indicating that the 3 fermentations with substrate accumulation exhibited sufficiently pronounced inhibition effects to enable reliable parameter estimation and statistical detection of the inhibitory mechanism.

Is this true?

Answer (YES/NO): YES